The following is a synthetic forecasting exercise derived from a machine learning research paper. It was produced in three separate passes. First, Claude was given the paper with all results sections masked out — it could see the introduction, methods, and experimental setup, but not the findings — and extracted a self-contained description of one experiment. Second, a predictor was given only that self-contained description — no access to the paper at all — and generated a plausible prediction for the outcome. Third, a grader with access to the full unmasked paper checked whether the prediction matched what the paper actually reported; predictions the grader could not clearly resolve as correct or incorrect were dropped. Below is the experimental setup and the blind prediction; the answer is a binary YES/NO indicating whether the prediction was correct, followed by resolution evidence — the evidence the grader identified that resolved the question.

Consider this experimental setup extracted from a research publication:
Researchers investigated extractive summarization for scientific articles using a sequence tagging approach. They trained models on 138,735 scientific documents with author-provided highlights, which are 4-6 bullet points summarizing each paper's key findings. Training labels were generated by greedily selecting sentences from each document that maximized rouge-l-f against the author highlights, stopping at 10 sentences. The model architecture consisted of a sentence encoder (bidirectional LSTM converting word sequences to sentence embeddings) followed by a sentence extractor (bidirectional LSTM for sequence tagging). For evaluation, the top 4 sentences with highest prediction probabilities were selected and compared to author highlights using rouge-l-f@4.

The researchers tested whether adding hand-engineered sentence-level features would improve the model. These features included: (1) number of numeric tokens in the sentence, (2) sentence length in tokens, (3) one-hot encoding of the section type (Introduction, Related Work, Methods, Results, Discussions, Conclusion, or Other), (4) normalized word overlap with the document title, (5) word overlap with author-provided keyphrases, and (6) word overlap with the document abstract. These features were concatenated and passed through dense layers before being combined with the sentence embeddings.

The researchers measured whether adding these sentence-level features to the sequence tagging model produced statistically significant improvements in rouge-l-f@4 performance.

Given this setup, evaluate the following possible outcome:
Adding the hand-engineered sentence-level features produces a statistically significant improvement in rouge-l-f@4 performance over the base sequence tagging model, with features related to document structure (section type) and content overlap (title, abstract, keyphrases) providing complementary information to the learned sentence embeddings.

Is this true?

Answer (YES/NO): NO